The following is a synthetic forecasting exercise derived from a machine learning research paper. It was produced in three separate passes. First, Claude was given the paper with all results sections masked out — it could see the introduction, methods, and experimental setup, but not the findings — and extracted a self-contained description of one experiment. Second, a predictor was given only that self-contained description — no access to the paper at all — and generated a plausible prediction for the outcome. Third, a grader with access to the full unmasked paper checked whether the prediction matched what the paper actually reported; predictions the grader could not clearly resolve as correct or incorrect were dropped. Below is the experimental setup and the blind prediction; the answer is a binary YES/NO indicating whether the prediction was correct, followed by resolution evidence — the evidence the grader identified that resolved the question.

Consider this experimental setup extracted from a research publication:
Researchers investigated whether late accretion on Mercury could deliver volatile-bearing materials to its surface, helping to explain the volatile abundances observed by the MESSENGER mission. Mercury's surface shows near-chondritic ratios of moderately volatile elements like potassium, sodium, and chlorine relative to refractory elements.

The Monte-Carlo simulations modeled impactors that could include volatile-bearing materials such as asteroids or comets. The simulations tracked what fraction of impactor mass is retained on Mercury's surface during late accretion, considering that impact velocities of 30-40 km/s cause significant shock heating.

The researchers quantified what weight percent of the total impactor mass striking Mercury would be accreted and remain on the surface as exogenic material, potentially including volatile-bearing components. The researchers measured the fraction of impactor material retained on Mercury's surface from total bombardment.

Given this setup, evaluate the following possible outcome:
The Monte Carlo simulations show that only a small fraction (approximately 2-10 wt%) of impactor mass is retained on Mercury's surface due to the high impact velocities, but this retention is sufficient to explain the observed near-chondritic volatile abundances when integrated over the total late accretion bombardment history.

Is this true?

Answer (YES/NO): NO